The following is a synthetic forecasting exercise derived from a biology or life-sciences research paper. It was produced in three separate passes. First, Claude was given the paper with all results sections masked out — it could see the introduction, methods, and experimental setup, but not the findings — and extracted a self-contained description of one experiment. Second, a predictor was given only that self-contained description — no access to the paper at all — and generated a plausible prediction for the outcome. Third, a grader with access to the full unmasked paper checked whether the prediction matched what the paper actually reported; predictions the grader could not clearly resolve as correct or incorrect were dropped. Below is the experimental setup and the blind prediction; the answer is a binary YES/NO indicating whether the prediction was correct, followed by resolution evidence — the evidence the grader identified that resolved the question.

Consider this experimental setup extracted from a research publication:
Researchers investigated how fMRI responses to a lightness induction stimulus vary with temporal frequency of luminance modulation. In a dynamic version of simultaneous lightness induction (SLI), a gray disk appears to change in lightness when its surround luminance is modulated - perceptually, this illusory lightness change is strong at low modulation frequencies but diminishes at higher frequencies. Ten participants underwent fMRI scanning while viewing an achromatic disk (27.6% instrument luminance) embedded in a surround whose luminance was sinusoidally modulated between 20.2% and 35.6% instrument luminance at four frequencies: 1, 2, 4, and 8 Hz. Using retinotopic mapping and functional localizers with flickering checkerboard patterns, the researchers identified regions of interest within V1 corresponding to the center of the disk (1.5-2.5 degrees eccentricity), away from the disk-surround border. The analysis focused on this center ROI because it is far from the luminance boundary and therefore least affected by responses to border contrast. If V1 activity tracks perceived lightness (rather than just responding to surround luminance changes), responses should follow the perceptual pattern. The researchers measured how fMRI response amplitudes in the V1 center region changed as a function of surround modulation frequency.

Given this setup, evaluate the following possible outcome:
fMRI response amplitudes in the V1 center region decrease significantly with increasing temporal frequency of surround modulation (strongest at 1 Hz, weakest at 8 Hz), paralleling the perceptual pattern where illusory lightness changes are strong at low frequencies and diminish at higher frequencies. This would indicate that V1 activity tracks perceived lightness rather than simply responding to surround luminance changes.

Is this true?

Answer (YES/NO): NO